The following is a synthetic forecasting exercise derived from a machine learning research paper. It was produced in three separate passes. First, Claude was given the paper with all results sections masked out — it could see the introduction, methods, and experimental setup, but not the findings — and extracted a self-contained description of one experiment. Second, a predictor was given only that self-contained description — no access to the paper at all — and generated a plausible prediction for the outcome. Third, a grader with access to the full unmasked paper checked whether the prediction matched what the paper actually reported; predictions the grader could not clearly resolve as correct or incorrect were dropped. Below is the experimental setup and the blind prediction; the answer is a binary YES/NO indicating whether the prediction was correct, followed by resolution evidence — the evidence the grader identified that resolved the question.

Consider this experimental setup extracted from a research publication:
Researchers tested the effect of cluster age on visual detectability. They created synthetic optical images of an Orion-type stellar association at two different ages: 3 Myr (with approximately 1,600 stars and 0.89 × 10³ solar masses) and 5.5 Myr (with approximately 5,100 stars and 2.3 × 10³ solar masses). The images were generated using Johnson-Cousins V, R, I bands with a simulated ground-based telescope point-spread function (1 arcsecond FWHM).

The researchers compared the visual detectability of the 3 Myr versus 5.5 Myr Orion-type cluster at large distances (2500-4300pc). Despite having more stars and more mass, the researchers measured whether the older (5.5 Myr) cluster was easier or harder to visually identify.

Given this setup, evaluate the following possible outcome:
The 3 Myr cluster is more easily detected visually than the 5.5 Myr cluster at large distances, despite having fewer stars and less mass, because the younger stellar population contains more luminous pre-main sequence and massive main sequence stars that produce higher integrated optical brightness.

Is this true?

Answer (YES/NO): YES